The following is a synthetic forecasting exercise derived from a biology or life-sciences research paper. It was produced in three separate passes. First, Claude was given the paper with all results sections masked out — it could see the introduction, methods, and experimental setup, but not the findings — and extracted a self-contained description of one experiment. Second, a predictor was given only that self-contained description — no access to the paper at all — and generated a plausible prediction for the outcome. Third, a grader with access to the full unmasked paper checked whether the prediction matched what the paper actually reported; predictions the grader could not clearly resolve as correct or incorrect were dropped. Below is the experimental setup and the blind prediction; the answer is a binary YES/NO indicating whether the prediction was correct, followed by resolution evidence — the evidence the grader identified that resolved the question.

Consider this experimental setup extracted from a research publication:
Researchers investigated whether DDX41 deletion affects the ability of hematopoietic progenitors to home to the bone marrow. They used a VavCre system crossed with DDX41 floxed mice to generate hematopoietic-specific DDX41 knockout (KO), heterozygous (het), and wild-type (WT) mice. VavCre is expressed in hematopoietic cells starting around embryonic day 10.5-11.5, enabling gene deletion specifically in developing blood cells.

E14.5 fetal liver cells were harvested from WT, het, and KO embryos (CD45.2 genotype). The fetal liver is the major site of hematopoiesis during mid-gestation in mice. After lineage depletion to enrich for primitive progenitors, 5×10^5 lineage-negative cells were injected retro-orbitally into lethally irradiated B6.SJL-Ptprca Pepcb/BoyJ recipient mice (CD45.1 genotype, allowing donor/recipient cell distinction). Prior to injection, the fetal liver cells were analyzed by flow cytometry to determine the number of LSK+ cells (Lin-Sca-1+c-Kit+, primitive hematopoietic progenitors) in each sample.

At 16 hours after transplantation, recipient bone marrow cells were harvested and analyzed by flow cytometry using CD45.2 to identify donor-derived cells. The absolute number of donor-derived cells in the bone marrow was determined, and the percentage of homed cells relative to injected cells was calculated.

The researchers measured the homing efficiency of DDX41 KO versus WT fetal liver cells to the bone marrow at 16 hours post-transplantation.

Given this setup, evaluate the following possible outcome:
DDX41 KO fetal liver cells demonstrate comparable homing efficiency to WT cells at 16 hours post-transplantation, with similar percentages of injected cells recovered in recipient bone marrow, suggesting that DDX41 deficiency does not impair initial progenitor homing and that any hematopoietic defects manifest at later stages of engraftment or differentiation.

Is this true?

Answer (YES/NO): YES